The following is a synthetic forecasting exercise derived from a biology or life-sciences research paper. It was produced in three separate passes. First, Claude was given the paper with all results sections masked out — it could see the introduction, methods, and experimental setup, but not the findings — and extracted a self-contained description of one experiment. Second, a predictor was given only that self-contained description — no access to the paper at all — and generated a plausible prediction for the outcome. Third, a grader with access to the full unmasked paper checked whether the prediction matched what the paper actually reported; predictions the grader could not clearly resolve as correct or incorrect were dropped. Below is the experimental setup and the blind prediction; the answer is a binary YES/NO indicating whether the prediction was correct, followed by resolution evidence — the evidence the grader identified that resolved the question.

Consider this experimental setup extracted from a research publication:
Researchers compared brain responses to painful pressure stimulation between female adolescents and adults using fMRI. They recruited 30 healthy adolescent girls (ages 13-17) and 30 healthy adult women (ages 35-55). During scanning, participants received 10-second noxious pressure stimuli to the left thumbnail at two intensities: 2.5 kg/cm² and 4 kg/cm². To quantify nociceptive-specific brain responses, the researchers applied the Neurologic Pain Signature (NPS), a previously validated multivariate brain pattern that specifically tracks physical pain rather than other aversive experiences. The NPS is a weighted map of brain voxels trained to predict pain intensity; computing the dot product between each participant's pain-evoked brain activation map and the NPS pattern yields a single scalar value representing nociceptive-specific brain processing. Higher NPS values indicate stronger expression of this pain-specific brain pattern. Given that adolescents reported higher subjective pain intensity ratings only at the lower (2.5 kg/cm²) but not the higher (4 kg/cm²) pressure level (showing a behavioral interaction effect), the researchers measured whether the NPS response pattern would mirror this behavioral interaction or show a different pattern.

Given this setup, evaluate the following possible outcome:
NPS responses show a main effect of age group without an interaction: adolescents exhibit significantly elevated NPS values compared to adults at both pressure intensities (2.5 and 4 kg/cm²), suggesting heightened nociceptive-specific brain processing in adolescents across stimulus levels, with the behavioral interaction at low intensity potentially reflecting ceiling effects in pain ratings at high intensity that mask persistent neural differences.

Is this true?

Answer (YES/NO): YES